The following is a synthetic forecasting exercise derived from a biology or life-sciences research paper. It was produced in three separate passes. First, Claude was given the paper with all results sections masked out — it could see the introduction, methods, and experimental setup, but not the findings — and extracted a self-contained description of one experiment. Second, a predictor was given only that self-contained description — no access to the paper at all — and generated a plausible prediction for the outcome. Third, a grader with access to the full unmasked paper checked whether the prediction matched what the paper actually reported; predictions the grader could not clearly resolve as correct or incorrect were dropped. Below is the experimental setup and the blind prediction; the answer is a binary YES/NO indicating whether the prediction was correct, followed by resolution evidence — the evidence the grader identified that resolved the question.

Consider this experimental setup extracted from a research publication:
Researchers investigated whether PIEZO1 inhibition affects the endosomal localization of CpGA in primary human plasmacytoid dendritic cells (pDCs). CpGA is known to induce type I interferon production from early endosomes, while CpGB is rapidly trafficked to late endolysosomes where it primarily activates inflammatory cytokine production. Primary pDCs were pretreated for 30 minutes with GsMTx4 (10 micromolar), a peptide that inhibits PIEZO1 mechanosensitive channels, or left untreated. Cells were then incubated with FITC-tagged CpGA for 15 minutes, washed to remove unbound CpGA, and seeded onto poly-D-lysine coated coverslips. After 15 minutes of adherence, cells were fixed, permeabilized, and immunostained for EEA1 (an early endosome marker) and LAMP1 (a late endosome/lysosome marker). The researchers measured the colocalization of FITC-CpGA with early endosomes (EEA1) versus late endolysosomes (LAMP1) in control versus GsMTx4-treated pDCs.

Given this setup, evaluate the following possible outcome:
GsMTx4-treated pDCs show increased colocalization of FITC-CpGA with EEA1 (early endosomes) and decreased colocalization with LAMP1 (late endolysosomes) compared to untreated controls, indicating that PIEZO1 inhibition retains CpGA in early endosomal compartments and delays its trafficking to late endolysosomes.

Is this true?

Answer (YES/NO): NO